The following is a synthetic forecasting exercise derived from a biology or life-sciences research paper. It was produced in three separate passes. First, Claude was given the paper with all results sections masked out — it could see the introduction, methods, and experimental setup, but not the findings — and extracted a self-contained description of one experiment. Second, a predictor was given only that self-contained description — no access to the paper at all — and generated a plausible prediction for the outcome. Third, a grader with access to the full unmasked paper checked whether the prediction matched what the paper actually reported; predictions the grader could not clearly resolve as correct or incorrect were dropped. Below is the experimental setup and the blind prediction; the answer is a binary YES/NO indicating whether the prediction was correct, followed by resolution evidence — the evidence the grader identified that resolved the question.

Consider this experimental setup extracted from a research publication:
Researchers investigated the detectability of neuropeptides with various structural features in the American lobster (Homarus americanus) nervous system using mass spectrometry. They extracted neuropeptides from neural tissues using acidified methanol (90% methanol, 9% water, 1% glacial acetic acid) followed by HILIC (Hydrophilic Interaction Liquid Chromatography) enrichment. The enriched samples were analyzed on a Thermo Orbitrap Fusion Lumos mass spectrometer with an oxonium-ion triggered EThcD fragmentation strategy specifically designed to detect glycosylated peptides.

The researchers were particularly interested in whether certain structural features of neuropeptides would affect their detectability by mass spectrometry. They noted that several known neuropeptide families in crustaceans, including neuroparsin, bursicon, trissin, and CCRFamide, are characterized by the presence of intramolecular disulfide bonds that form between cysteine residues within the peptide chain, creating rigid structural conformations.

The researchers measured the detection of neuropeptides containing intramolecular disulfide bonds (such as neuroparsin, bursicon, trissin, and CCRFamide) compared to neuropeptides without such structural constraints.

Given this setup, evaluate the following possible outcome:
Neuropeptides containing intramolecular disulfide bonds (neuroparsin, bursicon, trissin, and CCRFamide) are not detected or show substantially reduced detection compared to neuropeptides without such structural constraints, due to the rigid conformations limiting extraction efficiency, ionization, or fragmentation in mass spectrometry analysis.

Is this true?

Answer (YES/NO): YES